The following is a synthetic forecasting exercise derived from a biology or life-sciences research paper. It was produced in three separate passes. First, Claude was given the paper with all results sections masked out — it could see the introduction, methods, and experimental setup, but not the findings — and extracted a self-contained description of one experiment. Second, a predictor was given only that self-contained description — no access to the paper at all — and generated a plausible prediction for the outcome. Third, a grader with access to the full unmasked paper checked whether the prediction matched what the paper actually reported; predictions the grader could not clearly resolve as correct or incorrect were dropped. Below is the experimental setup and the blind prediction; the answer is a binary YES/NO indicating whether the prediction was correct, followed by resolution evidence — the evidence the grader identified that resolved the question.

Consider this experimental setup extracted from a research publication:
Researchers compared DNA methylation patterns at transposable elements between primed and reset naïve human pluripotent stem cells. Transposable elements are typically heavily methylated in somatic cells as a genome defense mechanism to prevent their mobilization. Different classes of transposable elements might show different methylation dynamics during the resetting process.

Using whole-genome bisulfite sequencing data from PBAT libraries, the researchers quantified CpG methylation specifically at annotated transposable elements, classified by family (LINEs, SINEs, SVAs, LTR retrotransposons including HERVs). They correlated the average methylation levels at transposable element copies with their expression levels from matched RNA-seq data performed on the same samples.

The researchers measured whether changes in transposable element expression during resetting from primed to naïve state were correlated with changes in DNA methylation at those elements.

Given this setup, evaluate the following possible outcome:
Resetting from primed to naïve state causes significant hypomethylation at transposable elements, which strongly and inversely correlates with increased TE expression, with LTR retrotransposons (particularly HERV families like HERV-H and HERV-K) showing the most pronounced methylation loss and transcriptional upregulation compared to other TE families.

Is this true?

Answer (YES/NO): NO